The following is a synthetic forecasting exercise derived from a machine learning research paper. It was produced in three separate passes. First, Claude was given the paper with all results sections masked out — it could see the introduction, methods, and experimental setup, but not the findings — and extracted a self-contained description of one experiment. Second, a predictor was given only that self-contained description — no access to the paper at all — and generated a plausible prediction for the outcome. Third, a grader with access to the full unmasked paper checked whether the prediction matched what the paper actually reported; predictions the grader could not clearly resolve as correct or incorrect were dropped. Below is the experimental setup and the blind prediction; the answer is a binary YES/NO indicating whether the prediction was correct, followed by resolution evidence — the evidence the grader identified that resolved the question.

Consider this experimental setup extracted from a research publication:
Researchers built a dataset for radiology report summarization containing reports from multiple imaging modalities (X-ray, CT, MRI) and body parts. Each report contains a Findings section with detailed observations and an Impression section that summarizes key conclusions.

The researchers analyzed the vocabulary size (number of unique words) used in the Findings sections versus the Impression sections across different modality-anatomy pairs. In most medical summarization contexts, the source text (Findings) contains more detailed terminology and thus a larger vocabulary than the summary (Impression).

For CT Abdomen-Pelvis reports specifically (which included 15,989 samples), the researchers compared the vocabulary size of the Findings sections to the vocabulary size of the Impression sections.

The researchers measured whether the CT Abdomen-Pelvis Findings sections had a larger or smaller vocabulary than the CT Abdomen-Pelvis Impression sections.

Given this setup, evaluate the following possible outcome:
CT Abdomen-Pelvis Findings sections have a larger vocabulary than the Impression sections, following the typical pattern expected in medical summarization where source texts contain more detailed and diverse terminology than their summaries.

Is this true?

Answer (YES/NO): NO